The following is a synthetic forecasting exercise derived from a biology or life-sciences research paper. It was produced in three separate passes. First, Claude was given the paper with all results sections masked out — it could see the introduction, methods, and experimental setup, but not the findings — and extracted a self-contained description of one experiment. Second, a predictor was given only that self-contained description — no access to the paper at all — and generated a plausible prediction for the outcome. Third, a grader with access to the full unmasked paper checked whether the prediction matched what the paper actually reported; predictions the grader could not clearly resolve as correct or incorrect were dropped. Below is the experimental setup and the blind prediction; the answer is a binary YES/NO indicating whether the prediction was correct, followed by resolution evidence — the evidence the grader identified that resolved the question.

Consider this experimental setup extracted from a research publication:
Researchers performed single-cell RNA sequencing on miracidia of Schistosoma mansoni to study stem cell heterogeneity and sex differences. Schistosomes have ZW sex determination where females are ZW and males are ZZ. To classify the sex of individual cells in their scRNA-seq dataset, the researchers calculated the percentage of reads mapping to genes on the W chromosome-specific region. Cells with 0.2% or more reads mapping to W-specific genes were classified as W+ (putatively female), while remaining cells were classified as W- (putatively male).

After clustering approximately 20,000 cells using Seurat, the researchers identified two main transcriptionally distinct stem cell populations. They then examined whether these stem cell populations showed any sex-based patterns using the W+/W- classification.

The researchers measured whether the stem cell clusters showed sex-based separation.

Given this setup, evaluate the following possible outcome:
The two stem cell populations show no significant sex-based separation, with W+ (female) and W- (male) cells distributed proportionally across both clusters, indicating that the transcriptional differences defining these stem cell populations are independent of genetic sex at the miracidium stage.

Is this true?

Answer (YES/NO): NO